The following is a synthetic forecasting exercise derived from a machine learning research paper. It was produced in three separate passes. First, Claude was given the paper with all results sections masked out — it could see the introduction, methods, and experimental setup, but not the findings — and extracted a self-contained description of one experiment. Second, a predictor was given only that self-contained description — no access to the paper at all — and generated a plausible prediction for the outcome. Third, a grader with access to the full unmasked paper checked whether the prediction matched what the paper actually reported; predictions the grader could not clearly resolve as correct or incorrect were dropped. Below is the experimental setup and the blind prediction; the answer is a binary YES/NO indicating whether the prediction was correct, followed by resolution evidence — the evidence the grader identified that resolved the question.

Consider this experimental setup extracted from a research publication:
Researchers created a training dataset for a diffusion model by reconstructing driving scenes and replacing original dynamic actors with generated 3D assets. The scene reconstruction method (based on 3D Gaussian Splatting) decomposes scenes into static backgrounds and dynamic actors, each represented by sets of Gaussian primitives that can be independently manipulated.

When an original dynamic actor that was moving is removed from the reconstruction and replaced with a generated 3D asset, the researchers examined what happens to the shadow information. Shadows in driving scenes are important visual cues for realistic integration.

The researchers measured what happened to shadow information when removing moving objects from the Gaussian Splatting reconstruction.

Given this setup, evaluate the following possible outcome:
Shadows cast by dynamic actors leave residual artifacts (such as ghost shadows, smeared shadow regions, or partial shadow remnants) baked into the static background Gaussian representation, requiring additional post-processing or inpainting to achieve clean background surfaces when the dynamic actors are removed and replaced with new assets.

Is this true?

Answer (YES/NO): NO